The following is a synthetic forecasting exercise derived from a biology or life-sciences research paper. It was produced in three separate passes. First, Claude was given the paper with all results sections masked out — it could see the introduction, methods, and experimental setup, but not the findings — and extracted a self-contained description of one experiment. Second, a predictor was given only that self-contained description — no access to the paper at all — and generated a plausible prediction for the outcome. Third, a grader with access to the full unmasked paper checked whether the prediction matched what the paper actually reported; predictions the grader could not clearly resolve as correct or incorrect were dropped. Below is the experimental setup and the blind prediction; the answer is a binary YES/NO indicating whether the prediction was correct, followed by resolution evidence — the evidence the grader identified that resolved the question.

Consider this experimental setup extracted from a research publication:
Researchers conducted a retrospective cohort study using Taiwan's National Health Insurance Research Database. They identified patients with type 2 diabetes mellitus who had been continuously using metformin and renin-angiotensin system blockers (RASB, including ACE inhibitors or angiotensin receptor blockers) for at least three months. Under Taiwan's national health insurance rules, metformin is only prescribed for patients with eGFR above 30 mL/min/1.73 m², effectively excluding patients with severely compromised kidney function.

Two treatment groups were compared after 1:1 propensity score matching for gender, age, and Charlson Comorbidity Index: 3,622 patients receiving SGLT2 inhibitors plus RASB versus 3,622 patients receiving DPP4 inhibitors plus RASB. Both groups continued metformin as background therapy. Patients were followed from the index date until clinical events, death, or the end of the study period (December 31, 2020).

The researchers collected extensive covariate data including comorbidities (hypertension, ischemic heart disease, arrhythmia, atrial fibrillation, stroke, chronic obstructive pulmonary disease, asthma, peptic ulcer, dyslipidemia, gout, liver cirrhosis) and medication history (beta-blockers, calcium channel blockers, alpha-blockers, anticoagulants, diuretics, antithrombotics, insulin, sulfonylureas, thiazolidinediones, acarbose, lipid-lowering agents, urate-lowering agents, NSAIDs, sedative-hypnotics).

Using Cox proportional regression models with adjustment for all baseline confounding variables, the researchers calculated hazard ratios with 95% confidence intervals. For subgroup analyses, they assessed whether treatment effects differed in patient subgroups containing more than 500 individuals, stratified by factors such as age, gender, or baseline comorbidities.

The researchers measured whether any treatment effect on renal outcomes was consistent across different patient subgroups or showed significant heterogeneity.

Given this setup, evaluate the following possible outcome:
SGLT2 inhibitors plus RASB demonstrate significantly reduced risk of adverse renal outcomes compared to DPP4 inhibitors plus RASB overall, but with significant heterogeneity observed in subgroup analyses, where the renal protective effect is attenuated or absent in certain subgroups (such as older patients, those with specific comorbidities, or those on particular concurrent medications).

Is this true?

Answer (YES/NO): YES